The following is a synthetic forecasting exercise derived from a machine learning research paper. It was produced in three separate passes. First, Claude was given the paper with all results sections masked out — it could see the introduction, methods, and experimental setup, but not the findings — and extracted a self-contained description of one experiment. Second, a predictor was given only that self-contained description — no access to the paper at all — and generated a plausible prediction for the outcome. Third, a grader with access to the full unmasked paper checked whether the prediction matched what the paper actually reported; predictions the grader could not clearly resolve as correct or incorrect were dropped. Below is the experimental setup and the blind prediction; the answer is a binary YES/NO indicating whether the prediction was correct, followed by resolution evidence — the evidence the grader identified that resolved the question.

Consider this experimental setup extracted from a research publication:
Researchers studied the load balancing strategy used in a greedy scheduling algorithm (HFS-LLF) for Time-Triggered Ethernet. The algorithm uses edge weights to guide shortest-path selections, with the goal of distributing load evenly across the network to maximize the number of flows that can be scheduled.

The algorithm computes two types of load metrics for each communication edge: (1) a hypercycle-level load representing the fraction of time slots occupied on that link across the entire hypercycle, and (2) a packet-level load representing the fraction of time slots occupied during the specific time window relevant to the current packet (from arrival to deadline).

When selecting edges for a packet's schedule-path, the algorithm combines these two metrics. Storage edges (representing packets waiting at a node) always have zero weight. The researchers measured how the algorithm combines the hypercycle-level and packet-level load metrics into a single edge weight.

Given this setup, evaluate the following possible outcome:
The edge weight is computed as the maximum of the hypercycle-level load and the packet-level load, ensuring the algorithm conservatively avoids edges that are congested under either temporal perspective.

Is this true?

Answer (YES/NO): NO